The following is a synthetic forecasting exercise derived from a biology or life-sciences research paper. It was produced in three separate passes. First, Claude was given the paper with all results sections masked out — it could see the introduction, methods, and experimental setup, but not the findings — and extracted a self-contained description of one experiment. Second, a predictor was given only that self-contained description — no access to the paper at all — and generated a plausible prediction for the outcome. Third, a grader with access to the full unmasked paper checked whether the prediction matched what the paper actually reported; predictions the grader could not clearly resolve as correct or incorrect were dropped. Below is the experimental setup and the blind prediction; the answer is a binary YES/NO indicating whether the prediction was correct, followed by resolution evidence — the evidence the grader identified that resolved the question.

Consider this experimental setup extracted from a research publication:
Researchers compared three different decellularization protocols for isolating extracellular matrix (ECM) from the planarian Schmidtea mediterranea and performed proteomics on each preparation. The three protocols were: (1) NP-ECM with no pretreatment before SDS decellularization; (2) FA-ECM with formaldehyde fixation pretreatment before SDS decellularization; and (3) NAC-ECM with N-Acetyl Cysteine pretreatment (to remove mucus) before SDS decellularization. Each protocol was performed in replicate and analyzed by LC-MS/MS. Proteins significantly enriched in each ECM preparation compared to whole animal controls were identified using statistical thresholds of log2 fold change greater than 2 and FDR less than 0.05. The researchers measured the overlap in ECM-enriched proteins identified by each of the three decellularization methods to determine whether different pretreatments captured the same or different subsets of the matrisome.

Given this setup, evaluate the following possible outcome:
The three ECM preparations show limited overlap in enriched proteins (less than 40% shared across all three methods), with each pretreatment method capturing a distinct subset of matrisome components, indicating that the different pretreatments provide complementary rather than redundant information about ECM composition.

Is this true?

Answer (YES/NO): YES